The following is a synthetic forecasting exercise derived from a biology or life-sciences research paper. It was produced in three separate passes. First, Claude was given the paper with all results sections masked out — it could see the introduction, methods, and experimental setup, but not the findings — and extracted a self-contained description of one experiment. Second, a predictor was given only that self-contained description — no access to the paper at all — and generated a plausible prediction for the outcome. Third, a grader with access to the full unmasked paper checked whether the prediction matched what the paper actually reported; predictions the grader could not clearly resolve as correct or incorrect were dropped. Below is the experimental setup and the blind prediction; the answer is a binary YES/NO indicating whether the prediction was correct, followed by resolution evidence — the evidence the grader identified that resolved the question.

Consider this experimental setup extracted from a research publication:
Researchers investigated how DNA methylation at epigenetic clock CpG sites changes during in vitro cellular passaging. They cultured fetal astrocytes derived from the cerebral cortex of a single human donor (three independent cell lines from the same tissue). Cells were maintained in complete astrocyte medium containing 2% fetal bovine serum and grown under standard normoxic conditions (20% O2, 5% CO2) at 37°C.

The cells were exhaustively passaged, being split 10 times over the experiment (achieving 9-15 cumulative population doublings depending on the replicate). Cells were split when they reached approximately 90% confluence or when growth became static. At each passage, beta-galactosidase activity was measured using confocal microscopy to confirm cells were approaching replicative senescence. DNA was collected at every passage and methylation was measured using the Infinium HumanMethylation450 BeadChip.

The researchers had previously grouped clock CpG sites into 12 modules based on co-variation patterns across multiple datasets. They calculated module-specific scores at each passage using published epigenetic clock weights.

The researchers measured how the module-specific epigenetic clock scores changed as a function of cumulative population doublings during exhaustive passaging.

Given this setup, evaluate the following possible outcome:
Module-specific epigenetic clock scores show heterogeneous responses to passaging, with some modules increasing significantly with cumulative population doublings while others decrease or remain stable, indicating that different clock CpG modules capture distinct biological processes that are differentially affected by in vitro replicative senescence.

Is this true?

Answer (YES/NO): YES